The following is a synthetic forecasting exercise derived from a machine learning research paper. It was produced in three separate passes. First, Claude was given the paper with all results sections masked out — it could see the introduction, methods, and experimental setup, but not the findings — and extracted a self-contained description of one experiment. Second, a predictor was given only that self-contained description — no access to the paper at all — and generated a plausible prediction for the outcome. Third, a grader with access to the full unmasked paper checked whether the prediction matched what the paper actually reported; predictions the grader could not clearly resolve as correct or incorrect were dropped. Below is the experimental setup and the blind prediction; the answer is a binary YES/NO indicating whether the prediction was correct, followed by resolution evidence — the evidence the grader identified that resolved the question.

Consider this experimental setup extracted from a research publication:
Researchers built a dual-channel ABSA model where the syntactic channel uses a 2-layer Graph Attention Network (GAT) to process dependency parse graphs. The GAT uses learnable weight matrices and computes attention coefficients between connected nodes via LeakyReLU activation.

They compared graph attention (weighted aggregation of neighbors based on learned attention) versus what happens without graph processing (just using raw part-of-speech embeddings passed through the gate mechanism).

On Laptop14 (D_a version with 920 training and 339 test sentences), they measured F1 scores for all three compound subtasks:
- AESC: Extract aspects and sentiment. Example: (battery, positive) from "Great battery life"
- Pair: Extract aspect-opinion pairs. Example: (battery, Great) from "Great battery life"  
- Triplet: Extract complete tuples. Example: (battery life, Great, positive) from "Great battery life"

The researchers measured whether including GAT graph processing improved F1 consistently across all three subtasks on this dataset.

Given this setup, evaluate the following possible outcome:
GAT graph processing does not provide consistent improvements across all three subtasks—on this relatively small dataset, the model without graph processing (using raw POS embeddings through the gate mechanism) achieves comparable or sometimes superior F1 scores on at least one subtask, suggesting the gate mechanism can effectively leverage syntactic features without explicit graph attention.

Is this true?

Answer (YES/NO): NO